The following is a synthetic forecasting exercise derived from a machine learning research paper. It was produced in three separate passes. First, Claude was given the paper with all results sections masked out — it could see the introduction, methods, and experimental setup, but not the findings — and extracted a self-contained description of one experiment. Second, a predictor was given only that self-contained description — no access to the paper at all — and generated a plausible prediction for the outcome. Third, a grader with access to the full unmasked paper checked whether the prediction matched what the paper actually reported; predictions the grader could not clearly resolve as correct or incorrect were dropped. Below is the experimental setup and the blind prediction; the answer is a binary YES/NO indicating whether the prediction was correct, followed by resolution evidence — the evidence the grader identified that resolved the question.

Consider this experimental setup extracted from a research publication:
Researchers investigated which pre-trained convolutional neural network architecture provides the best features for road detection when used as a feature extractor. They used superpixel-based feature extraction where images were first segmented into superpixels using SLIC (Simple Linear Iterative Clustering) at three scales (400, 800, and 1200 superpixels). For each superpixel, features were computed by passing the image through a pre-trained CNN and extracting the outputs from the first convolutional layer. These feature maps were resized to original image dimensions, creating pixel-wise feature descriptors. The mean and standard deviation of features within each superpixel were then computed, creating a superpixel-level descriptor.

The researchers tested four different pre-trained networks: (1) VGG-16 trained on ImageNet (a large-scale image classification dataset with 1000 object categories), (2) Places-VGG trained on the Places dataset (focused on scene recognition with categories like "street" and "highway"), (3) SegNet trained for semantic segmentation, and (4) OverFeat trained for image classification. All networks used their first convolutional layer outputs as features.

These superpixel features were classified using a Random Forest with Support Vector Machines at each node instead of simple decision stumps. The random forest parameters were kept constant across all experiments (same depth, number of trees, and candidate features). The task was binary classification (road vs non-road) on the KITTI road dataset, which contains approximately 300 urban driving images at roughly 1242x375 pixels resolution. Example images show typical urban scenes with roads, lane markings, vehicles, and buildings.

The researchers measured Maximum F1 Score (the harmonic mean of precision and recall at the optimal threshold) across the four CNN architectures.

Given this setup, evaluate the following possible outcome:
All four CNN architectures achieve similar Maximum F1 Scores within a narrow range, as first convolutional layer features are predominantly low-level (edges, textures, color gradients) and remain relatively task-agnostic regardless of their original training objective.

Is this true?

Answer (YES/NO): NO